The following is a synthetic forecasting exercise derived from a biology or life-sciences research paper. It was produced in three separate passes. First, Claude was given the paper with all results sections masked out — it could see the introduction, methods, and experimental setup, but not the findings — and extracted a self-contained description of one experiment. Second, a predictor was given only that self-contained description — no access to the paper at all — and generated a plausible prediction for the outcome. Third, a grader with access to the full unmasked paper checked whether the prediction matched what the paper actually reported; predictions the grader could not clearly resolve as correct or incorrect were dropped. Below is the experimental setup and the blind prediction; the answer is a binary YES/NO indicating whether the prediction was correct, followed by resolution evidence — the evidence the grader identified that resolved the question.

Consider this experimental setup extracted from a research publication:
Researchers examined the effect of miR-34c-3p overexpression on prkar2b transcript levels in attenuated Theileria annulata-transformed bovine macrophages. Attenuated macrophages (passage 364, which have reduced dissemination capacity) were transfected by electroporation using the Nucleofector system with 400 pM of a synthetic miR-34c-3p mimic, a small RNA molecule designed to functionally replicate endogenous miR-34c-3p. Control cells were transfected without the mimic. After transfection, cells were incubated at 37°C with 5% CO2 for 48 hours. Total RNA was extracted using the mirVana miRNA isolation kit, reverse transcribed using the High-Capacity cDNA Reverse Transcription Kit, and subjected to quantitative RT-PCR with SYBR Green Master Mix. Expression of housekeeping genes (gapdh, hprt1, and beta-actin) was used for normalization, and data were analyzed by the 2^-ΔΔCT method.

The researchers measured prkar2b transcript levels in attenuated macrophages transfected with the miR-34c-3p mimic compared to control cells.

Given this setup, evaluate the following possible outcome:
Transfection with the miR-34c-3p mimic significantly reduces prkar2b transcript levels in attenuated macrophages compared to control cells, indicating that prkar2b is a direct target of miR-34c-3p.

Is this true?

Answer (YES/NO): YES